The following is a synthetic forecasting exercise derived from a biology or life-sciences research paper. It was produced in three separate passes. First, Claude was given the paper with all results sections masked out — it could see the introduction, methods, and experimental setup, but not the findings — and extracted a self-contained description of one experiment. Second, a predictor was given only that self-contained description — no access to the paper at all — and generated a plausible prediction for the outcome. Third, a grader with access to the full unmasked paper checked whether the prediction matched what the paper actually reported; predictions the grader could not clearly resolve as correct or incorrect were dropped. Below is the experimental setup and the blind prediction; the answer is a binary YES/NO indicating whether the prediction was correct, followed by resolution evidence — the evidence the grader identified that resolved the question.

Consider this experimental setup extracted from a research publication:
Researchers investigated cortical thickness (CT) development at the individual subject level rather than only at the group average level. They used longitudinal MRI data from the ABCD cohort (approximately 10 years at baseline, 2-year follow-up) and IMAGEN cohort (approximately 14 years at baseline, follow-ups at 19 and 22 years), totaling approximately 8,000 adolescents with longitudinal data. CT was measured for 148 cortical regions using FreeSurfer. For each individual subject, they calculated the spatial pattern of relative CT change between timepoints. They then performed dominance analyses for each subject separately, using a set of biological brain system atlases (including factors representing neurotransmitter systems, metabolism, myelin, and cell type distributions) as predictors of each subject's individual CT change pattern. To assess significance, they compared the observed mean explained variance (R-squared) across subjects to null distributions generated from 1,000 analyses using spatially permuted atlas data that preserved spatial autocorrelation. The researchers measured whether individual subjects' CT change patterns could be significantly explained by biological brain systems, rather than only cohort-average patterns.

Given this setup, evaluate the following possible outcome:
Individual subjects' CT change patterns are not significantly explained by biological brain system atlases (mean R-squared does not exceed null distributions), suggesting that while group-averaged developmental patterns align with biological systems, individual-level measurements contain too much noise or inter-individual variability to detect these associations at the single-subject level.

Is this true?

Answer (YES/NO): NO